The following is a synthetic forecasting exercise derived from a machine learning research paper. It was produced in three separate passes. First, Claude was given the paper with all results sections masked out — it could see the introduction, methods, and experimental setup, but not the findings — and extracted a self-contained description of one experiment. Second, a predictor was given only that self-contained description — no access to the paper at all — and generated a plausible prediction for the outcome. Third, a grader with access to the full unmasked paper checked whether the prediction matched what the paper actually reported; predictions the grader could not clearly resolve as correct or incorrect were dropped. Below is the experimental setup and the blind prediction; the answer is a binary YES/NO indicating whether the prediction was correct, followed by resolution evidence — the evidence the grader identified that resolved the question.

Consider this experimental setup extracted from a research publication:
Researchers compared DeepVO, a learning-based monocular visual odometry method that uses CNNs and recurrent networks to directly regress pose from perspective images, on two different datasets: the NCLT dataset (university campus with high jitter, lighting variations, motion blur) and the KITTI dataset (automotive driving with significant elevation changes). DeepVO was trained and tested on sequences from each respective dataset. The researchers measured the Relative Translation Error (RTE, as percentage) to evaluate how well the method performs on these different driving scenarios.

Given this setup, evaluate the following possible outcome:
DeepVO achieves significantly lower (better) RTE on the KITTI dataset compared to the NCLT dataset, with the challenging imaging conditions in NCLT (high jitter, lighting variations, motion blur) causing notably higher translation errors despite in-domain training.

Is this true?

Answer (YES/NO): NO